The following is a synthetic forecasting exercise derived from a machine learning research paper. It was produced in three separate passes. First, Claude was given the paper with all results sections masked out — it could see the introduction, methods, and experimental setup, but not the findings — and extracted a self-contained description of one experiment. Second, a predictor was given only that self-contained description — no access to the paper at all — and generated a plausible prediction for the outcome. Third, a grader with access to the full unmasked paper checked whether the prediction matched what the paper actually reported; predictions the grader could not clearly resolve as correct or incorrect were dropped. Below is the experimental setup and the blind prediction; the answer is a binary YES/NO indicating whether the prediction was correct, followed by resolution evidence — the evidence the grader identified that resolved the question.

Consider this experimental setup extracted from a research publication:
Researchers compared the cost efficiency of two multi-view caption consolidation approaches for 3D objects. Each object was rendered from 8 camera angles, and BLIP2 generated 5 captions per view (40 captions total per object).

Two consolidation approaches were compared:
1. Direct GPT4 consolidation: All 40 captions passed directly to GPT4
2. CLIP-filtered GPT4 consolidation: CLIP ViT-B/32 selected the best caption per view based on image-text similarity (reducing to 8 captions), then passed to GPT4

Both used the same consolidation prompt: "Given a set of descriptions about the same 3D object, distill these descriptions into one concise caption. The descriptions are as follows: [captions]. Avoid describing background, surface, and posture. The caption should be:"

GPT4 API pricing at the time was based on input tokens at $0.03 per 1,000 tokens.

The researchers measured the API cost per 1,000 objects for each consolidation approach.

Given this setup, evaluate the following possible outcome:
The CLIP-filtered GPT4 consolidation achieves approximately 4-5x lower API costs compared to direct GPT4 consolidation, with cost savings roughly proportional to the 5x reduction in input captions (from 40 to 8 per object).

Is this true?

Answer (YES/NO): NO